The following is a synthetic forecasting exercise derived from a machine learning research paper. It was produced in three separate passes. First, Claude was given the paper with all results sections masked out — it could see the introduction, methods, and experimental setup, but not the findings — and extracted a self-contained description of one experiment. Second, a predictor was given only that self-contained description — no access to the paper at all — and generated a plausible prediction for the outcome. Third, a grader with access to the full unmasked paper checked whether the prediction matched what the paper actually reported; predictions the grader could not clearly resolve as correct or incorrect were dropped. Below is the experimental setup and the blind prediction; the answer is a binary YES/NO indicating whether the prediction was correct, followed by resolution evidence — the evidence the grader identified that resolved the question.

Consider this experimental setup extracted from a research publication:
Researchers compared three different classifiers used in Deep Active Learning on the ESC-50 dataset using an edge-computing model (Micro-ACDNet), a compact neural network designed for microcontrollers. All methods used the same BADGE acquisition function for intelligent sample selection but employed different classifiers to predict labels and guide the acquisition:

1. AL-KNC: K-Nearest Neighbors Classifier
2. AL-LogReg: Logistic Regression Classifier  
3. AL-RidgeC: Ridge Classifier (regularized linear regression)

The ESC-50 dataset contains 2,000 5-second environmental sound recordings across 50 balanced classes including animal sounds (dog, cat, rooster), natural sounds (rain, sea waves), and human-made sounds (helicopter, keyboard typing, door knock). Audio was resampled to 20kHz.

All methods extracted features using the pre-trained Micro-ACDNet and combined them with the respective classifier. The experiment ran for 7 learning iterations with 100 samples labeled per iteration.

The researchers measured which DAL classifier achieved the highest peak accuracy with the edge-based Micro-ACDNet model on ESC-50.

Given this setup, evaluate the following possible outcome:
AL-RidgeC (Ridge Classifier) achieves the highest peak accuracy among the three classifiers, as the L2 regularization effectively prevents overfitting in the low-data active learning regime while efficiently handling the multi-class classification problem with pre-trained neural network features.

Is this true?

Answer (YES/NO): NO